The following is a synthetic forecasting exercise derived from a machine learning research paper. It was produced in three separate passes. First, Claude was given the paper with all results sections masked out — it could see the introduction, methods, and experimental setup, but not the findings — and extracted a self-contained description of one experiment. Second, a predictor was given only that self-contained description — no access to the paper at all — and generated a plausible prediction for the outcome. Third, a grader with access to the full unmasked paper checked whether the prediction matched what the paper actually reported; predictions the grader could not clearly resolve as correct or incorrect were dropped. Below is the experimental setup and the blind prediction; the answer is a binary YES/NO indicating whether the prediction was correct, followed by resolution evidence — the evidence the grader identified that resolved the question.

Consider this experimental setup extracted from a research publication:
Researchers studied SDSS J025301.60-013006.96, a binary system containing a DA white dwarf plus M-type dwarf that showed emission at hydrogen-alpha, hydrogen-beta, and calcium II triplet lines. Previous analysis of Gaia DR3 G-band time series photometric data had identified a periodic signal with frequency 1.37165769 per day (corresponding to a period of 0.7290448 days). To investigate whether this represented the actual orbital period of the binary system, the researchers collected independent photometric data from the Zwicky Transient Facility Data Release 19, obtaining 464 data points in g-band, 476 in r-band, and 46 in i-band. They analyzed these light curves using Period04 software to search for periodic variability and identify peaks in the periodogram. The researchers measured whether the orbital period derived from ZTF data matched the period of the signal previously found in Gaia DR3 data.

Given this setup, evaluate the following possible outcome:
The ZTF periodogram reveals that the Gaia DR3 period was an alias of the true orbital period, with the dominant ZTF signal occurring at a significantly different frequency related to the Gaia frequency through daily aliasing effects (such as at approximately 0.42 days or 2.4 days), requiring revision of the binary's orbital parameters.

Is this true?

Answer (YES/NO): NO